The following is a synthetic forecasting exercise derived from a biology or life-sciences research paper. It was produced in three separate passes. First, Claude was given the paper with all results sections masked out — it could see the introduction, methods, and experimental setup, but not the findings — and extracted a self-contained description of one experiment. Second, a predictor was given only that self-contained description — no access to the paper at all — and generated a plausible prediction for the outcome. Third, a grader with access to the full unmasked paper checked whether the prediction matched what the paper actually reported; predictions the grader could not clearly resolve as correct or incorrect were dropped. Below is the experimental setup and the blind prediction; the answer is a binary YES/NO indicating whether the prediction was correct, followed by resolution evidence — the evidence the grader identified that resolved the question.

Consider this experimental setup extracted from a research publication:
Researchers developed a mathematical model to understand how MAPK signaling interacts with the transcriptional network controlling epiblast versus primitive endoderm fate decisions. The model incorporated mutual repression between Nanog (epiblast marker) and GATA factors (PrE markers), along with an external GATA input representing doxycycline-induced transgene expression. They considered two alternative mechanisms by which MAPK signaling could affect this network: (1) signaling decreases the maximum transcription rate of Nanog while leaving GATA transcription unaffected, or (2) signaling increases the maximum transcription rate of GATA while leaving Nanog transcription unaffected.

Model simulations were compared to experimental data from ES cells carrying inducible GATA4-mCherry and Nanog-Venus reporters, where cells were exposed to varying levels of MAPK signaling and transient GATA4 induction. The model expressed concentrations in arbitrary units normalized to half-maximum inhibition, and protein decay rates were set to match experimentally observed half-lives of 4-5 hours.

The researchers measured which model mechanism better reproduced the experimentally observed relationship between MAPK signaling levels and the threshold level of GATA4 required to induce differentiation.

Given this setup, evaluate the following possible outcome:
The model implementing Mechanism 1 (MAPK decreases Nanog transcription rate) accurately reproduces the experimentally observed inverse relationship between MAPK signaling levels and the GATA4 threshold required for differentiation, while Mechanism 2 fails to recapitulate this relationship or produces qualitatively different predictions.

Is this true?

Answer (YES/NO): YES